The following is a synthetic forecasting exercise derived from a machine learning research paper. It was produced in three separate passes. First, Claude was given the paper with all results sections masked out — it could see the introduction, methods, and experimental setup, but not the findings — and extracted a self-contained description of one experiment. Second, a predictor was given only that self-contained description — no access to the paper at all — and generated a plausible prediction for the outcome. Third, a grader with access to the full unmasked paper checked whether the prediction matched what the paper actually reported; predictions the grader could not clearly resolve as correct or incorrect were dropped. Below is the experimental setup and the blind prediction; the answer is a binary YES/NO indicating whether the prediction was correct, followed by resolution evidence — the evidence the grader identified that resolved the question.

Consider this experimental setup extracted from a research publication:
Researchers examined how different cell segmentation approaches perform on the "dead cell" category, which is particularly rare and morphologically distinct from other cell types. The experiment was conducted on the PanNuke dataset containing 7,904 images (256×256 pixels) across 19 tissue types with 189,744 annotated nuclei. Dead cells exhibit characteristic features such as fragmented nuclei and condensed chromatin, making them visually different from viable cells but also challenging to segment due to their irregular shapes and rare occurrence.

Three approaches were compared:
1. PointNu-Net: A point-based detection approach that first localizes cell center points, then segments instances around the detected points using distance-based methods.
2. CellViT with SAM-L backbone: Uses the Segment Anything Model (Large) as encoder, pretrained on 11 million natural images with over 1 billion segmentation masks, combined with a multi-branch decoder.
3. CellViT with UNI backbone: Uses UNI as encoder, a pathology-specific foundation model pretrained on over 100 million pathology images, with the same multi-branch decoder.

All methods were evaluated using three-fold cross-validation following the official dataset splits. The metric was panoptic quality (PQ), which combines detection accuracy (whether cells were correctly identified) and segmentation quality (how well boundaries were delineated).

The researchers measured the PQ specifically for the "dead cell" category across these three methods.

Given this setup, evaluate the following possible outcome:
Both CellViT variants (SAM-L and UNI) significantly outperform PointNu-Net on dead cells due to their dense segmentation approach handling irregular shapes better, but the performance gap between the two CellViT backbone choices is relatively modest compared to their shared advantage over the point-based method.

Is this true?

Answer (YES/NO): NO